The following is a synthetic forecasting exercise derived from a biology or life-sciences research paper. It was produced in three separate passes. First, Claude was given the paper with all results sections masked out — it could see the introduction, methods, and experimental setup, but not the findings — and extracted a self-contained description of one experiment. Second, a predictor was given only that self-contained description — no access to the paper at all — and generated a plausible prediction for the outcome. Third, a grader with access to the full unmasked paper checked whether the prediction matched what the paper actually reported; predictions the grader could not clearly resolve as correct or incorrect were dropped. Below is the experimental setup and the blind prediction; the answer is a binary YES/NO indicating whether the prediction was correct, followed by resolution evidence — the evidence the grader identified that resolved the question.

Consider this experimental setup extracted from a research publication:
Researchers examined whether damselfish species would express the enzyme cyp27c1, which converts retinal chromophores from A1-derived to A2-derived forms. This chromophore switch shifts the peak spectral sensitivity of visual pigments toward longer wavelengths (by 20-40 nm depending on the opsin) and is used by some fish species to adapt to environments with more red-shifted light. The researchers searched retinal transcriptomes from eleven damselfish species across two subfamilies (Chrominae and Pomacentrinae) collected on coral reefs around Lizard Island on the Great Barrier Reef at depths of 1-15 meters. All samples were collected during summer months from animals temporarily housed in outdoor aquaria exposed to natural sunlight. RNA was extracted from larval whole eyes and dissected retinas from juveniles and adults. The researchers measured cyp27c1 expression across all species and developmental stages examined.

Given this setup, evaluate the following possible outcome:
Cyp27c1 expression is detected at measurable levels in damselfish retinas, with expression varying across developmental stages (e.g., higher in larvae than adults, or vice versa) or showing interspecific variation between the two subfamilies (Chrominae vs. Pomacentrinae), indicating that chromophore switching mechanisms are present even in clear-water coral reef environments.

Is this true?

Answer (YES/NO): NO